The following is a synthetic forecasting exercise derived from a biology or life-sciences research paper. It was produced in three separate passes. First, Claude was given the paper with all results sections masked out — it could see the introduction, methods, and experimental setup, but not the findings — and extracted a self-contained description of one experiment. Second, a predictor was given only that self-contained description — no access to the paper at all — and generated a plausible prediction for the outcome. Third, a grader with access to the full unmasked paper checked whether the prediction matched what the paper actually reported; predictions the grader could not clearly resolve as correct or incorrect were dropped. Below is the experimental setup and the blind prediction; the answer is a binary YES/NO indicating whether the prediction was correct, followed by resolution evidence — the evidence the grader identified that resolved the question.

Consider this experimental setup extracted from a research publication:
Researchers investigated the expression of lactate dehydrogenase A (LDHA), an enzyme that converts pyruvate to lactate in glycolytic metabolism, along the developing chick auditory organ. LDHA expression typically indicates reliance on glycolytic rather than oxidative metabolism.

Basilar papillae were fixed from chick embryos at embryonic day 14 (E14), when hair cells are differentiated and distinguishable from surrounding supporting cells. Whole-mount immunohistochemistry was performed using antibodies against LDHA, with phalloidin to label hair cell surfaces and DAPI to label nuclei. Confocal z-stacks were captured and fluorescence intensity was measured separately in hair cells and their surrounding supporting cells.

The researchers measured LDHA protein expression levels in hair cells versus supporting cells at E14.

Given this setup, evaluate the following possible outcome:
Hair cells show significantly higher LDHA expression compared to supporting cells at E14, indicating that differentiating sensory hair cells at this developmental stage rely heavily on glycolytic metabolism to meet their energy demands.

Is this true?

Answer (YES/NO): NO